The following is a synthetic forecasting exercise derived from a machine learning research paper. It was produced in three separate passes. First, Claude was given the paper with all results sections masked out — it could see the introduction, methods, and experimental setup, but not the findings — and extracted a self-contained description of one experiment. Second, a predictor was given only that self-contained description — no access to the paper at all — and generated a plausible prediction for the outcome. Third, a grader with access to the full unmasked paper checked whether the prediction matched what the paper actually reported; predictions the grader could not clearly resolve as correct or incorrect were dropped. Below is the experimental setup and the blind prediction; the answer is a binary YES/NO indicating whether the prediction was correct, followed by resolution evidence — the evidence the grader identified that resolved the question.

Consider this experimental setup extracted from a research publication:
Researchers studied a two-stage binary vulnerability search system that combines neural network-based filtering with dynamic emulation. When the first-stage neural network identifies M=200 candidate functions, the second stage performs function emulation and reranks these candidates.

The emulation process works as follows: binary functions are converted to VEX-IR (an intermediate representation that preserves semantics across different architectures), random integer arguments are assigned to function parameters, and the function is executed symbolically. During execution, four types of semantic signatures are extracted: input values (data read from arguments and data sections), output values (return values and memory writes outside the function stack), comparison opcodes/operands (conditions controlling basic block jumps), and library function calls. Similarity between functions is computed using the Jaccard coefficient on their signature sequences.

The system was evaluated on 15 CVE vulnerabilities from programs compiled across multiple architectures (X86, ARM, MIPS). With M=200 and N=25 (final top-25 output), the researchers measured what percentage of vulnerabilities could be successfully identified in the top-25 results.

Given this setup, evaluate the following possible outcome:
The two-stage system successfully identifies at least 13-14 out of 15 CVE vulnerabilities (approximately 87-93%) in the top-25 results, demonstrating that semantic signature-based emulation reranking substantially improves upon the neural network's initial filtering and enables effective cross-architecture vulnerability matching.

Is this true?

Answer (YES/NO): NO